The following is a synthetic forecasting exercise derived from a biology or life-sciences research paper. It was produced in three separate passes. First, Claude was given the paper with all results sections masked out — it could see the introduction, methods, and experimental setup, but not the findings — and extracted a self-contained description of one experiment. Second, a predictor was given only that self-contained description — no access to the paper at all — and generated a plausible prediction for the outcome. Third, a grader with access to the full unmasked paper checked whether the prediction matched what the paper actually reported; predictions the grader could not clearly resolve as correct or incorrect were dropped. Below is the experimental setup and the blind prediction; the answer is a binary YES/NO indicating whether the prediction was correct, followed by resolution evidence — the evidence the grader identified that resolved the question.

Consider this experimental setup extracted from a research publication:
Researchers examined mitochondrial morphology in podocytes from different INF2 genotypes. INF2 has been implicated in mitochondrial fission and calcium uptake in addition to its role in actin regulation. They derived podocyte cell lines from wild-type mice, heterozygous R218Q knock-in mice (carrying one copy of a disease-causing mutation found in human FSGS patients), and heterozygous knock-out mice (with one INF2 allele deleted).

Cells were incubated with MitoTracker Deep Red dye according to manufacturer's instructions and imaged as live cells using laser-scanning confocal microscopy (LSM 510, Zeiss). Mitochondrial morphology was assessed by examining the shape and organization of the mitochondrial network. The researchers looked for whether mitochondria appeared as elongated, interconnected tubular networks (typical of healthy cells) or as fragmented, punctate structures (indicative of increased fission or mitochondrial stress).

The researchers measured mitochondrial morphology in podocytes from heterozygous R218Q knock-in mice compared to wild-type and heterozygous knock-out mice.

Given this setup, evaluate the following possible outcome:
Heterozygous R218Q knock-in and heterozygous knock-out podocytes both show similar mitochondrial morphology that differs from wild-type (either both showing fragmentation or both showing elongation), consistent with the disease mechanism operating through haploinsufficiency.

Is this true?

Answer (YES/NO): NO